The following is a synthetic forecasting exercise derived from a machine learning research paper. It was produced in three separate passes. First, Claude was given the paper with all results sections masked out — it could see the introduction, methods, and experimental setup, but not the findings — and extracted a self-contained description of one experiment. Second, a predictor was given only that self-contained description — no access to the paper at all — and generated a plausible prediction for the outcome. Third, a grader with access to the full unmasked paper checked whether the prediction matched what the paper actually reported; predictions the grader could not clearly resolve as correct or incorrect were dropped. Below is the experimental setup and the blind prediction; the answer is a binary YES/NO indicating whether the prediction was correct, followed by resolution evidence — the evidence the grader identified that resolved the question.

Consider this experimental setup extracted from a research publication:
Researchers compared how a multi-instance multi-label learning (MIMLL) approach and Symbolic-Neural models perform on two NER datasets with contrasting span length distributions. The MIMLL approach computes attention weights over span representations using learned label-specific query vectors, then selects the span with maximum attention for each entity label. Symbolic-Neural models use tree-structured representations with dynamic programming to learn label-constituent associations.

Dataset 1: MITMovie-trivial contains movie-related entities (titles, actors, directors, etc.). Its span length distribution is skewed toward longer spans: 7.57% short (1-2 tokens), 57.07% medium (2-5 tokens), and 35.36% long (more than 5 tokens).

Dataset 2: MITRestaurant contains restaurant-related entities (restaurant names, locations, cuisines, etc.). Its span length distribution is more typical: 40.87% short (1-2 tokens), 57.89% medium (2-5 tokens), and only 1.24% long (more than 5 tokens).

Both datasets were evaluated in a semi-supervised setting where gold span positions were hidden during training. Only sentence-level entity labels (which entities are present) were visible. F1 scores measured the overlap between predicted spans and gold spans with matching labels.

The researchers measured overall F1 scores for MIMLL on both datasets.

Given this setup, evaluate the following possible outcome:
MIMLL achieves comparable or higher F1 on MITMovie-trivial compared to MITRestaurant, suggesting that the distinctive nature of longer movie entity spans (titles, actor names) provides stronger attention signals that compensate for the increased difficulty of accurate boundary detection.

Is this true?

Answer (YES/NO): YES